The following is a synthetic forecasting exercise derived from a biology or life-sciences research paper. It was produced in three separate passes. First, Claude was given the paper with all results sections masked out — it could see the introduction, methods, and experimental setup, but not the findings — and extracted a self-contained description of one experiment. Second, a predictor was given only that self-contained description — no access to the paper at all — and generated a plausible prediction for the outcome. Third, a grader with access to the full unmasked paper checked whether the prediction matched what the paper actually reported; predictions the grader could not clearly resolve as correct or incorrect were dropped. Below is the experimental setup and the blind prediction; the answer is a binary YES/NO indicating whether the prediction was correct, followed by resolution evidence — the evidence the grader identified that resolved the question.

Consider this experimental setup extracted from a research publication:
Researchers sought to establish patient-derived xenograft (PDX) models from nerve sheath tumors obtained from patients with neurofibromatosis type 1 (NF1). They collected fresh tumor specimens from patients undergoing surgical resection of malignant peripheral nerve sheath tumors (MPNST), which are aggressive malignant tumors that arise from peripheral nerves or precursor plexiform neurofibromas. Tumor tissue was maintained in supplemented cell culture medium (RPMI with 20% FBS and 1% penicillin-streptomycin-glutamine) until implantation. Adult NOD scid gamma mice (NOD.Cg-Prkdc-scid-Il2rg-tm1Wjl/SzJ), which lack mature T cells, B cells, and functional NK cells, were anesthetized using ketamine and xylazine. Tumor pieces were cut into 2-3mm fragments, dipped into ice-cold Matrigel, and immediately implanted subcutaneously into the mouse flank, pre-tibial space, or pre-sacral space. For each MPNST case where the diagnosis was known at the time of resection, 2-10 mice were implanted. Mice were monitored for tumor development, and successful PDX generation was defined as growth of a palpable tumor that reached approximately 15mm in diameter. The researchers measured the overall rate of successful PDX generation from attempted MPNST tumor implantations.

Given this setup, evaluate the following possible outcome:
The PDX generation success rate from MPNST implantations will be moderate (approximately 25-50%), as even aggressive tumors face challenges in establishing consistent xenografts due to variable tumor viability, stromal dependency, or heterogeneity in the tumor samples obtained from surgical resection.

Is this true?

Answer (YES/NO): YES